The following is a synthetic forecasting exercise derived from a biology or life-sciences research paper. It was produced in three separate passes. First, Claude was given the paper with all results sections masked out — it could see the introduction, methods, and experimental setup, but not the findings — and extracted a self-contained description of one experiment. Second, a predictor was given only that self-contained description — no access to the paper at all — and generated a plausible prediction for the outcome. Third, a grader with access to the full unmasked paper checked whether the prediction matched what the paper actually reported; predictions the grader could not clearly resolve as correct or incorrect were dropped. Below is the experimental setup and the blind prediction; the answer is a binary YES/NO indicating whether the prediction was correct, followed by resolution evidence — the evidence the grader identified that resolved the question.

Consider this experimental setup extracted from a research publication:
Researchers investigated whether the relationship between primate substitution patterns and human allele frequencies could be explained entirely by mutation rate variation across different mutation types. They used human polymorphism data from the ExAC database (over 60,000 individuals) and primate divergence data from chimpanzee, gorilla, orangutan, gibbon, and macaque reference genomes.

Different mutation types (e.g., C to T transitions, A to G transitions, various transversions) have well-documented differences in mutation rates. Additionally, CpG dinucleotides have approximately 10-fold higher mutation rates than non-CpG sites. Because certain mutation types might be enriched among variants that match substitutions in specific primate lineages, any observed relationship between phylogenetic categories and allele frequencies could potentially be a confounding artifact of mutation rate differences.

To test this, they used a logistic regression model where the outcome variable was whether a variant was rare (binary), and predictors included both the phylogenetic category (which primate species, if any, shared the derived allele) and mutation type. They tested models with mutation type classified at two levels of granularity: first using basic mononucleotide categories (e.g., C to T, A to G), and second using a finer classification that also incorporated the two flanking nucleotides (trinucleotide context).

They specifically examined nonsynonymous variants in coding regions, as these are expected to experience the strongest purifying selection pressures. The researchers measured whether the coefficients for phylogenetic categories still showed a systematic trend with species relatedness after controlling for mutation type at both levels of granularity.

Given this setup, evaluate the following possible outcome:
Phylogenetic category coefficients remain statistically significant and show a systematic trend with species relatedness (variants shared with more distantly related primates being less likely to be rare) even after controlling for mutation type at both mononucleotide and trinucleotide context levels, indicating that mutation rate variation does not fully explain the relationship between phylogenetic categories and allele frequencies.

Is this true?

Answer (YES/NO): NO